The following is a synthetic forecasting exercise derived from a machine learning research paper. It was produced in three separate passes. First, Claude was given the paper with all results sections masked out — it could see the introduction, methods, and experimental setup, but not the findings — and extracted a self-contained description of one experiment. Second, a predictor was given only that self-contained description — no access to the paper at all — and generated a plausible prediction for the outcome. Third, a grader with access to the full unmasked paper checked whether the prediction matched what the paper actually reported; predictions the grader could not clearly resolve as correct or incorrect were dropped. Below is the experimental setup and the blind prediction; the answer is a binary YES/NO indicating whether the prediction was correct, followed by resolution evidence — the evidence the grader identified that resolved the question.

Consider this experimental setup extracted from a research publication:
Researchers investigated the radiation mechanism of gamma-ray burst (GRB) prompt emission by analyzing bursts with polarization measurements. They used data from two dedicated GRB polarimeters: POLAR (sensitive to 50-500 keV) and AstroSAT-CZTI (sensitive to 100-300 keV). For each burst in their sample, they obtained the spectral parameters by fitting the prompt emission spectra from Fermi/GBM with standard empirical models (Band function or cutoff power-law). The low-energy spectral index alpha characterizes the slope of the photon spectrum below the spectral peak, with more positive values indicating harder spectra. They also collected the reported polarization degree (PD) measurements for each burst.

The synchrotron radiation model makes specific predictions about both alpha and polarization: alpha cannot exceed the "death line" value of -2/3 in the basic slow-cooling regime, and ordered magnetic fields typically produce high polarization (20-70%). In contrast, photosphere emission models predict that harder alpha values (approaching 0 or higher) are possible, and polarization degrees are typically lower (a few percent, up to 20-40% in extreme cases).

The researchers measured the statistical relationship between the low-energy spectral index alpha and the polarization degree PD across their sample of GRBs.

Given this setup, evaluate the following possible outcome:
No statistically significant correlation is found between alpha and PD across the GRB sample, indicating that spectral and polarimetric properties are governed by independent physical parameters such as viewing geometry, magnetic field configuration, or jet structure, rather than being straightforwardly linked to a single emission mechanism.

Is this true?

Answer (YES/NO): NO